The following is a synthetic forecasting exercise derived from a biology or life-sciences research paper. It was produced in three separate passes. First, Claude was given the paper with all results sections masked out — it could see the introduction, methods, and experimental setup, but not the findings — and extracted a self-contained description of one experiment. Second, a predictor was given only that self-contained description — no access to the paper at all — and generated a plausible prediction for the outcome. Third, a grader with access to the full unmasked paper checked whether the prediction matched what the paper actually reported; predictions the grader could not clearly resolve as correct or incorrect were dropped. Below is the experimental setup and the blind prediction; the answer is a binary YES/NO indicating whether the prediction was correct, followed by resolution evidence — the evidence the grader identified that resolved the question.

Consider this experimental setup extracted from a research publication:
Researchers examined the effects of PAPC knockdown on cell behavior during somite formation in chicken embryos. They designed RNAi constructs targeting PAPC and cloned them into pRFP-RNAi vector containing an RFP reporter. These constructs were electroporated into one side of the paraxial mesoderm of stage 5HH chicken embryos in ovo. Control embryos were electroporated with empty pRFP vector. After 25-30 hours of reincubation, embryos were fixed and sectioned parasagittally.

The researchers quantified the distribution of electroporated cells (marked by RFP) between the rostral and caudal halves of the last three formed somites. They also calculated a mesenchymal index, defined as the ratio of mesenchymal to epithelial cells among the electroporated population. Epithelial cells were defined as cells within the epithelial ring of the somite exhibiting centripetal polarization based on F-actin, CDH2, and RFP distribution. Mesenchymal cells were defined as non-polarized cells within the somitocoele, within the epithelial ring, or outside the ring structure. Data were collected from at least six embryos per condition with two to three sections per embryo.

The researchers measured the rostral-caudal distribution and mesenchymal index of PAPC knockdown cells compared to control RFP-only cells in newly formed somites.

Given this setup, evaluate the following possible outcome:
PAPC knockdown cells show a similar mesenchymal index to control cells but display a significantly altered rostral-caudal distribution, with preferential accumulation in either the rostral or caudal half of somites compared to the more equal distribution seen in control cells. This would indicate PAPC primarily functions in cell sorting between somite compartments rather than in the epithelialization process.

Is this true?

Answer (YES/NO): NO